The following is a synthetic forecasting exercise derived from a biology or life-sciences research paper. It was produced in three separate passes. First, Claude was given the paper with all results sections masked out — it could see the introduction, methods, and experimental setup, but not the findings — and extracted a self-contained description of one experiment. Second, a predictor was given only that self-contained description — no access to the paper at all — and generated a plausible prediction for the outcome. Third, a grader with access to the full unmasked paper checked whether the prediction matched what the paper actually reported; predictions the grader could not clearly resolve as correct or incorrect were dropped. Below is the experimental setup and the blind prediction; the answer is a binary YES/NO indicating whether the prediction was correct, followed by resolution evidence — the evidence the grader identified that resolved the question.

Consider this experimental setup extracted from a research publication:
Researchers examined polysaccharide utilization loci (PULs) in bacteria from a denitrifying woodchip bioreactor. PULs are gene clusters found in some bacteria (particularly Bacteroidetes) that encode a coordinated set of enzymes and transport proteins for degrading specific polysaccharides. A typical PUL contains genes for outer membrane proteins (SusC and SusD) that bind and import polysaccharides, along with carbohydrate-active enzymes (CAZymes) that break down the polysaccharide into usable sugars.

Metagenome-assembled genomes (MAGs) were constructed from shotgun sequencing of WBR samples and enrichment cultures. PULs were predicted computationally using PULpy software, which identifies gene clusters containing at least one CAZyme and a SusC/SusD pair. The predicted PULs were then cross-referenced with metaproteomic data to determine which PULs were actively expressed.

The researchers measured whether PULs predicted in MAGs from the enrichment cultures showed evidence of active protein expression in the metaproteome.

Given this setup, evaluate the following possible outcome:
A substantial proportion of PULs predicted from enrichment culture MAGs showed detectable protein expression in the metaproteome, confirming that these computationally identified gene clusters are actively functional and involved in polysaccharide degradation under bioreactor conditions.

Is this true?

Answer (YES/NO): NO